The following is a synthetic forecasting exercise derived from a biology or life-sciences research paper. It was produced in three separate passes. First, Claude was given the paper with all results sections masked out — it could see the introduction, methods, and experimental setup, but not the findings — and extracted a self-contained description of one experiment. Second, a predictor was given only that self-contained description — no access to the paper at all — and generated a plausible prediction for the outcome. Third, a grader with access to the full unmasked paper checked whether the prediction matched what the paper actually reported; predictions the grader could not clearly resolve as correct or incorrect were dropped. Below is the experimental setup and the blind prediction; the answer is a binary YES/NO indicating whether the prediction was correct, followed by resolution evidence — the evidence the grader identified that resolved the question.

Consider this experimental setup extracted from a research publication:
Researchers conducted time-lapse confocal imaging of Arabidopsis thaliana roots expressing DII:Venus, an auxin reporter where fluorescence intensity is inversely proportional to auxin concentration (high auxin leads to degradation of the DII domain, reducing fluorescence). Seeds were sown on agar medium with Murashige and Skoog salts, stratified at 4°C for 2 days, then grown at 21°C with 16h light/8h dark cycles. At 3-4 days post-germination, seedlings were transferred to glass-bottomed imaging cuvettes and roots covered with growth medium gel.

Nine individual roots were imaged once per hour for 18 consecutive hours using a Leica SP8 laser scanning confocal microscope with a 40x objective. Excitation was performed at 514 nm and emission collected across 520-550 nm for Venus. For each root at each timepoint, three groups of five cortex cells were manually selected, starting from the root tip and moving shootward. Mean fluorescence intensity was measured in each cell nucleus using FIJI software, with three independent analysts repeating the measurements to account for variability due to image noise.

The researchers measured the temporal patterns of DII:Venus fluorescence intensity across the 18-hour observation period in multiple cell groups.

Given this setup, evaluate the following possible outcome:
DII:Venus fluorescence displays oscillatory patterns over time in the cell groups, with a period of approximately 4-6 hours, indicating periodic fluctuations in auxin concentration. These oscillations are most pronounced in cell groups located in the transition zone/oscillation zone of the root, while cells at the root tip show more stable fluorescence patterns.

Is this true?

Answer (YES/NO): NO